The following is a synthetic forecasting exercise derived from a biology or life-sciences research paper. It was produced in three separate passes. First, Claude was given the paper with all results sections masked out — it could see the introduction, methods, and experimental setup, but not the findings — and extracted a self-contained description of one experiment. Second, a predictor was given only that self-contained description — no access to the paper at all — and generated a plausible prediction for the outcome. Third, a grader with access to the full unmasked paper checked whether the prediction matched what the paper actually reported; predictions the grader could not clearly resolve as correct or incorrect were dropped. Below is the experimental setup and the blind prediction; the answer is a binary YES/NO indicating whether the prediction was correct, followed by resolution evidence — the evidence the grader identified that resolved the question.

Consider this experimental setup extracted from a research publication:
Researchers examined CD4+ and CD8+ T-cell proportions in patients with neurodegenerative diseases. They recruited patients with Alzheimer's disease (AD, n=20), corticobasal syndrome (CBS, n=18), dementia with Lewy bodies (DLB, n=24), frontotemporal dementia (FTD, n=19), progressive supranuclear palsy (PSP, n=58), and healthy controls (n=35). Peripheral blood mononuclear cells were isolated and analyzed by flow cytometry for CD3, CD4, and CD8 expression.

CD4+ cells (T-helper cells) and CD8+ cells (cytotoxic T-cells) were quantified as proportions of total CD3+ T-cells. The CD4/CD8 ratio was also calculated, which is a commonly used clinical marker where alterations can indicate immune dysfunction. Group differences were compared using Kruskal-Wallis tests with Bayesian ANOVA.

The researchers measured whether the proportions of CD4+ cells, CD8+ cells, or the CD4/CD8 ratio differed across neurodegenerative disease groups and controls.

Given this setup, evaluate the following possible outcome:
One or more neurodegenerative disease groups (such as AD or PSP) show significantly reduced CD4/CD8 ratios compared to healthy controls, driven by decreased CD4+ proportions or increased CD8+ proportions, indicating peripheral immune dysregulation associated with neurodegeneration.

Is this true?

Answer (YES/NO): NO